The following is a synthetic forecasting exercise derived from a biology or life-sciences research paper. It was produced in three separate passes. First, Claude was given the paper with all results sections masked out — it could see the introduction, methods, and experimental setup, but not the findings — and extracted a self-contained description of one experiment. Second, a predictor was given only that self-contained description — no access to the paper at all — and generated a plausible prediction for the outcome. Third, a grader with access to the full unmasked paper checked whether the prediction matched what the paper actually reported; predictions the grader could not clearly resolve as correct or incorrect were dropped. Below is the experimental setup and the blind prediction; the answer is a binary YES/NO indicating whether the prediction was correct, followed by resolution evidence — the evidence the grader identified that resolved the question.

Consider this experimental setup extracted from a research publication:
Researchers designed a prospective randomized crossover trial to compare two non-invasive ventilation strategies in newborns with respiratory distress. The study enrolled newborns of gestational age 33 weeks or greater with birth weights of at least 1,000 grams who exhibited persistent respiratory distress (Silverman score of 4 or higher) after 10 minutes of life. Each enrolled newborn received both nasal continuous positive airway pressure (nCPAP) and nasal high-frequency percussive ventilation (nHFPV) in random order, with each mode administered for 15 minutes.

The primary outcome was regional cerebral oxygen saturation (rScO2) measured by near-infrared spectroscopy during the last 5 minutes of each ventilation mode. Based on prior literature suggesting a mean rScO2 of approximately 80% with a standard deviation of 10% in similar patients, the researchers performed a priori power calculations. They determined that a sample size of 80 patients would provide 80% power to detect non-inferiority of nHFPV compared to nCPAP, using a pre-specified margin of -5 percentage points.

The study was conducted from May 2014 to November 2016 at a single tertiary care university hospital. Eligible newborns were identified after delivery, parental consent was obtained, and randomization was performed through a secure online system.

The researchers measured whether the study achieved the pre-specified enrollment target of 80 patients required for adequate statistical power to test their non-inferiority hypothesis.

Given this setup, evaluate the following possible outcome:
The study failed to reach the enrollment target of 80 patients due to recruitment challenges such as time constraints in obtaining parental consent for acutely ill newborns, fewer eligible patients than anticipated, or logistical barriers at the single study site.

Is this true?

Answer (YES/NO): YES